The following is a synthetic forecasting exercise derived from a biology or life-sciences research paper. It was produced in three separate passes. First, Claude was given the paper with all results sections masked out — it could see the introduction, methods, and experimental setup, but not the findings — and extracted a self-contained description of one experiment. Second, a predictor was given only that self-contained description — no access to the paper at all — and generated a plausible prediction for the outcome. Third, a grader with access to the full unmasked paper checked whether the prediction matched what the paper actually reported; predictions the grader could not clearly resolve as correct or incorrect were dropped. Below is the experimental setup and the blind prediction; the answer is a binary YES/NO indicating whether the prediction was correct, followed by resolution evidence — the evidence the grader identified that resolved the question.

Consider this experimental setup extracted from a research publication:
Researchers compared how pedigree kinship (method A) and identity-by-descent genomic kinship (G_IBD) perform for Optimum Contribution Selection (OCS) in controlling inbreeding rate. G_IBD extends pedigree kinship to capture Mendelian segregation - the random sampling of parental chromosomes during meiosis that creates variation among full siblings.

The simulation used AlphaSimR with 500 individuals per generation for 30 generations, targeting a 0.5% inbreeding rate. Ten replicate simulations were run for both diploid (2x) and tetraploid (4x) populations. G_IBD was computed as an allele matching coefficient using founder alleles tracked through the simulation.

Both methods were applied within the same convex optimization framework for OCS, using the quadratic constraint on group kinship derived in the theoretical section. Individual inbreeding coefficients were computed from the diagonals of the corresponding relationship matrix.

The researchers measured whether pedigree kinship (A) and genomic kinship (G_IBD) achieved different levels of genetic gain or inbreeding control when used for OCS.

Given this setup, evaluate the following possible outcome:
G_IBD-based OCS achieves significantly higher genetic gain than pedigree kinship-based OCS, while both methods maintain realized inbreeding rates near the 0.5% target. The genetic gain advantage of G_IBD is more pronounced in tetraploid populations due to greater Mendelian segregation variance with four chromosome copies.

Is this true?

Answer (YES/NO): NO